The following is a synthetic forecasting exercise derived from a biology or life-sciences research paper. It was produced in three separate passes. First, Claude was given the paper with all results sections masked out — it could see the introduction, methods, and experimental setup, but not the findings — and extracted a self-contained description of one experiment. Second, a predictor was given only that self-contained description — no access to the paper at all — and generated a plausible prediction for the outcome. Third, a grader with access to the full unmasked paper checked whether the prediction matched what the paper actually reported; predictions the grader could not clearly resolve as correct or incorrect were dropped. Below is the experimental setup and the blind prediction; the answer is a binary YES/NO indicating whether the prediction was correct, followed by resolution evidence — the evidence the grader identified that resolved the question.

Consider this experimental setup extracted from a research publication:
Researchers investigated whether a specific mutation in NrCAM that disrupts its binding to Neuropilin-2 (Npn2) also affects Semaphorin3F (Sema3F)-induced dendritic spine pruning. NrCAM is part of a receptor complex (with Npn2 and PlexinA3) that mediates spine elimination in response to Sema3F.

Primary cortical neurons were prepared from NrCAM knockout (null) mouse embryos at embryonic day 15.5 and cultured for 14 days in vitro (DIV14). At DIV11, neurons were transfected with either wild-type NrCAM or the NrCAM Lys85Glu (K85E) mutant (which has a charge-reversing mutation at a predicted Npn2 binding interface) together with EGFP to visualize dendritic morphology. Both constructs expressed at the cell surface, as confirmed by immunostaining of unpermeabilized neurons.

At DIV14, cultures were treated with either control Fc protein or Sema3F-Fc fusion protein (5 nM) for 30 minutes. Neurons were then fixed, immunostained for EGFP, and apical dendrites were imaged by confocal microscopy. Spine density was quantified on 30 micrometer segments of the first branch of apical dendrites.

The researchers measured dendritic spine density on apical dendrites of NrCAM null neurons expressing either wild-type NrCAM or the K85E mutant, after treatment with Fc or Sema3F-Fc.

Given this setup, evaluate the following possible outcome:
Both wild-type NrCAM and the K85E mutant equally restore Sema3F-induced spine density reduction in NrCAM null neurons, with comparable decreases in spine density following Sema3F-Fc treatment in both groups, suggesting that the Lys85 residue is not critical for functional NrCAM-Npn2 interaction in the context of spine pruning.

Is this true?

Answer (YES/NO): NO